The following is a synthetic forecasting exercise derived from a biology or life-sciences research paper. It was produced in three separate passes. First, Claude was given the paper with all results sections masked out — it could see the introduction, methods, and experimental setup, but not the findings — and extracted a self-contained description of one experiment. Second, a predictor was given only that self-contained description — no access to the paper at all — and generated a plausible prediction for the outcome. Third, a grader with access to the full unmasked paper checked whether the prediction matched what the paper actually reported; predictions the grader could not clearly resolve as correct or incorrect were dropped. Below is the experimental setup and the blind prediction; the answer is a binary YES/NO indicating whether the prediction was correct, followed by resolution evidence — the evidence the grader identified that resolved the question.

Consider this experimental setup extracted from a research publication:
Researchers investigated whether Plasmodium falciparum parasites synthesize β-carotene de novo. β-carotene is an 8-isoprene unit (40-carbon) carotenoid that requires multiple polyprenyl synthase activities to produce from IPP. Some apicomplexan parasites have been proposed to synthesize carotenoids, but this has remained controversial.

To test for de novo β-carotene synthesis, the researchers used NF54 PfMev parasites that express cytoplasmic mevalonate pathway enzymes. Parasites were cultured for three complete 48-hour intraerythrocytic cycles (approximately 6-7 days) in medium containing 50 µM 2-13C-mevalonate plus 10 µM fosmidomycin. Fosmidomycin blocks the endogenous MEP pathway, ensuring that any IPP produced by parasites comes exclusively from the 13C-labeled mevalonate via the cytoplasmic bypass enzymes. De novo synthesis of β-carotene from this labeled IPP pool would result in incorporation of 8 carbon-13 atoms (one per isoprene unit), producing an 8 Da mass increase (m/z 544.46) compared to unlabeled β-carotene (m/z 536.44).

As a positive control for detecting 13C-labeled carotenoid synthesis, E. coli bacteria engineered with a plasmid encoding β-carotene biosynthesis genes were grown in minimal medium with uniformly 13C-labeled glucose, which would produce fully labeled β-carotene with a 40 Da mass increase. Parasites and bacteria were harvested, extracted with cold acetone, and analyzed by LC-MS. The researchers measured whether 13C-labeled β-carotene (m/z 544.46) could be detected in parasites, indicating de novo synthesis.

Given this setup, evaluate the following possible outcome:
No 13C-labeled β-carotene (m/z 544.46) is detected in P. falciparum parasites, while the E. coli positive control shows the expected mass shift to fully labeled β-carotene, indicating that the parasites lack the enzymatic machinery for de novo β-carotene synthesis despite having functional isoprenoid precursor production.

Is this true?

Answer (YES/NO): YES